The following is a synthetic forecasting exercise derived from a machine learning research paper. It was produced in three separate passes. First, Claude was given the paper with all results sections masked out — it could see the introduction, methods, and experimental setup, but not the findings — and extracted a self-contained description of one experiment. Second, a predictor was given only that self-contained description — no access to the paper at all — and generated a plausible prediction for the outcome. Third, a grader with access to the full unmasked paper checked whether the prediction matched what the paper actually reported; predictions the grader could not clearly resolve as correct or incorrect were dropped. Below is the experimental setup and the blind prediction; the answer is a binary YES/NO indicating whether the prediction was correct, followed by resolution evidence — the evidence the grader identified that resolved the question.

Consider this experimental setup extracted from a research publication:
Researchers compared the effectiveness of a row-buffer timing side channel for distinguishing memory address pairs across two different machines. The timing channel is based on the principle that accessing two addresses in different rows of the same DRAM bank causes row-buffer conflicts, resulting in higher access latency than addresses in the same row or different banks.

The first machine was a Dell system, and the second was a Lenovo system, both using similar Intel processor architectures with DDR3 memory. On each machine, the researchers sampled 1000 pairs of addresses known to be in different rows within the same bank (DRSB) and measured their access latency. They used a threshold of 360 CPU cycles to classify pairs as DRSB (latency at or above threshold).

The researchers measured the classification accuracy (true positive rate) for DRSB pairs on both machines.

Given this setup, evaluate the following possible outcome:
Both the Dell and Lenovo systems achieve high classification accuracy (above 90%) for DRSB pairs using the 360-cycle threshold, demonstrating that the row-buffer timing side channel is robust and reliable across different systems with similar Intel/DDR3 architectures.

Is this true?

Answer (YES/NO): YES